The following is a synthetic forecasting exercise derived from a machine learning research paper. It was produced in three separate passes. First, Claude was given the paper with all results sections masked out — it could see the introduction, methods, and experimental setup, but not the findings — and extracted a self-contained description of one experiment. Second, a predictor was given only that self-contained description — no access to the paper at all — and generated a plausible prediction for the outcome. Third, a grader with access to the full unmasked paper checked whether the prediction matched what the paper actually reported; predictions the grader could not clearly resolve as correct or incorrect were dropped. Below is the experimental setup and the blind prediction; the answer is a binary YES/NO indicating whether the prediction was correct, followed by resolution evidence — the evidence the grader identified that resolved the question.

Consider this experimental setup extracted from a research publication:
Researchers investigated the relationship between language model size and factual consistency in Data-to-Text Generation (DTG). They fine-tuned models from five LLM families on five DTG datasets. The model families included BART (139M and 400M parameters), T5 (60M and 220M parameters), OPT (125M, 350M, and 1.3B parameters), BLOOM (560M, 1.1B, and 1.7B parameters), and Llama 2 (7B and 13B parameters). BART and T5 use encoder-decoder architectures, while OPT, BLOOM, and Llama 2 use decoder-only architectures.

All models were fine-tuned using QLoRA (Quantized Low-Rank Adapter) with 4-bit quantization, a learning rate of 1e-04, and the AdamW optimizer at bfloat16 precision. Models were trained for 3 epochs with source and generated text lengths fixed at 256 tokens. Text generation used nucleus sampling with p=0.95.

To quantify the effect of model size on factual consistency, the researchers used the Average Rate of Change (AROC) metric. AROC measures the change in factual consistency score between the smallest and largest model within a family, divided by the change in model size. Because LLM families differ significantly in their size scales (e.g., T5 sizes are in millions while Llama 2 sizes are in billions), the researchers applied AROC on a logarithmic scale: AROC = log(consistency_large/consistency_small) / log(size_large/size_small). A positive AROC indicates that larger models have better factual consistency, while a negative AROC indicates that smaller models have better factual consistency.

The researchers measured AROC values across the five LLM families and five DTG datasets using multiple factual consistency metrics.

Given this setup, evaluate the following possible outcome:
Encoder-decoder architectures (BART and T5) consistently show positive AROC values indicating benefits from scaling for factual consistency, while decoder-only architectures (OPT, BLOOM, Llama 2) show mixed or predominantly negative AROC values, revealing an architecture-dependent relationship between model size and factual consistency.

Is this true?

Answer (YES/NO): NO